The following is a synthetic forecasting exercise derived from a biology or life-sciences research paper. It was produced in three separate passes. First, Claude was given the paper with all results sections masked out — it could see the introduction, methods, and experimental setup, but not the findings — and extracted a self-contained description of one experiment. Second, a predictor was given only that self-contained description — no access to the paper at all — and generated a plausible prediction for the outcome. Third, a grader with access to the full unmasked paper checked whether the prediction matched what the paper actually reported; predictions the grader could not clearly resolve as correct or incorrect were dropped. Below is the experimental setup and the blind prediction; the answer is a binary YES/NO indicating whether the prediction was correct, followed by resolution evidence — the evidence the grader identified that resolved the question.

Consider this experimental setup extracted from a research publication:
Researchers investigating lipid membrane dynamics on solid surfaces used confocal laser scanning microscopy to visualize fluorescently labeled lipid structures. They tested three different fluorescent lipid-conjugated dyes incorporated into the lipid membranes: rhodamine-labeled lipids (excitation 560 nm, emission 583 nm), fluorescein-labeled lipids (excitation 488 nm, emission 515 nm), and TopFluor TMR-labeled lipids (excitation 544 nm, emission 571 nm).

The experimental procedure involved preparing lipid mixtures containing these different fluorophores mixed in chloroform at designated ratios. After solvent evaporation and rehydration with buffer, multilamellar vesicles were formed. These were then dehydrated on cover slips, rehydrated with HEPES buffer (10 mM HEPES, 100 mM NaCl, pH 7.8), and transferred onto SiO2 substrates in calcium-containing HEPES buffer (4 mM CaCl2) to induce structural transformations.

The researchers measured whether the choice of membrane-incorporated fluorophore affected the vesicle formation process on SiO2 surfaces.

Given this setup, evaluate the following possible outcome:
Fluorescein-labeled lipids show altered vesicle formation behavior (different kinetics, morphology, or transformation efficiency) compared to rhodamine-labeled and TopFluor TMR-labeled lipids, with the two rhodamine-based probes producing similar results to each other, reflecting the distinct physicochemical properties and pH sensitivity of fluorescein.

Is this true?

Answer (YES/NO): NO